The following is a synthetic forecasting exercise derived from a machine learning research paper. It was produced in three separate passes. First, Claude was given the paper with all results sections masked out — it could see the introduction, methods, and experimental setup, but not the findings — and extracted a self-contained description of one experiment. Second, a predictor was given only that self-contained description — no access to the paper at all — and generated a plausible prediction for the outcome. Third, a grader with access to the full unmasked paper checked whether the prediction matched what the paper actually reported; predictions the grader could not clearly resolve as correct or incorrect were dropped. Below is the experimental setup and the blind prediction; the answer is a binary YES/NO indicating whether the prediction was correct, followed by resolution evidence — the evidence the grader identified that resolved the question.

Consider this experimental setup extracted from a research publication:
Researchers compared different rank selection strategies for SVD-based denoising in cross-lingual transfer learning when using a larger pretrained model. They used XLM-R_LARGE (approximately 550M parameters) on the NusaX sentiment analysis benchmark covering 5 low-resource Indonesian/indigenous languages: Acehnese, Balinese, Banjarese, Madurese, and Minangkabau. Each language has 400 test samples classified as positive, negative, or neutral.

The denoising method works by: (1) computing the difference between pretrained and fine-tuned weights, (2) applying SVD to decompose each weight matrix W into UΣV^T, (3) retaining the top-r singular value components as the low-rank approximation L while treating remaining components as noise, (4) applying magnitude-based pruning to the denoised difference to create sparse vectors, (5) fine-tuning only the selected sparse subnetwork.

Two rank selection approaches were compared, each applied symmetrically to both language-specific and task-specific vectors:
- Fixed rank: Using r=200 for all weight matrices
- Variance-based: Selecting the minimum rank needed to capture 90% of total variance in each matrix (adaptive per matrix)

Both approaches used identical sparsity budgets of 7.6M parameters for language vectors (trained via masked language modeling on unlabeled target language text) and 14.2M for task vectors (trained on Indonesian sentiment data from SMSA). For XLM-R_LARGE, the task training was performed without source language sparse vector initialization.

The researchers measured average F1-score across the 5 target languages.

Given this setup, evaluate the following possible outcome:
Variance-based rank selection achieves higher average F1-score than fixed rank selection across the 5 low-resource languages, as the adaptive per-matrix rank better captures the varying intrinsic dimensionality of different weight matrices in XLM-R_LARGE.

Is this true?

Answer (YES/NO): NO